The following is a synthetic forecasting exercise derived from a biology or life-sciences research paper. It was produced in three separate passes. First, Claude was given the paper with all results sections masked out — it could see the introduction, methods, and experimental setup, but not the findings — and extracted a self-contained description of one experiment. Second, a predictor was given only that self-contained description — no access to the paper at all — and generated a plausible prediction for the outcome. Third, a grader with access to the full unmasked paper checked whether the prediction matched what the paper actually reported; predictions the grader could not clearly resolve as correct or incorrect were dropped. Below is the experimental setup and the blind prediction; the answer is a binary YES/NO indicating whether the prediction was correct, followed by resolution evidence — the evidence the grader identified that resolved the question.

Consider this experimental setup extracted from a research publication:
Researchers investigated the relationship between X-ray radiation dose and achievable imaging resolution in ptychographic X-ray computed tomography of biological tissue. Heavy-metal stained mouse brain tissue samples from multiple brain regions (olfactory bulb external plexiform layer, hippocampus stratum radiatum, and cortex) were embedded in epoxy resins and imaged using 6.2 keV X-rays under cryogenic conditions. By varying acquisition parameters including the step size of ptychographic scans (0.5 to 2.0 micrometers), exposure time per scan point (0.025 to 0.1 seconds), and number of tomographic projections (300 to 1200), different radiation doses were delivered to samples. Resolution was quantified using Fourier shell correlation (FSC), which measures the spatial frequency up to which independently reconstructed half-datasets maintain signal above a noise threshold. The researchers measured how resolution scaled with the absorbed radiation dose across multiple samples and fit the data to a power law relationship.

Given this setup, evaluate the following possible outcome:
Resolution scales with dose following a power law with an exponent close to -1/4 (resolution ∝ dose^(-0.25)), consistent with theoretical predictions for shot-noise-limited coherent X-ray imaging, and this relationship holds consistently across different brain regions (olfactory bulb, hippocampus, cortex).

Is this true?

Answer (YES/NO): YES